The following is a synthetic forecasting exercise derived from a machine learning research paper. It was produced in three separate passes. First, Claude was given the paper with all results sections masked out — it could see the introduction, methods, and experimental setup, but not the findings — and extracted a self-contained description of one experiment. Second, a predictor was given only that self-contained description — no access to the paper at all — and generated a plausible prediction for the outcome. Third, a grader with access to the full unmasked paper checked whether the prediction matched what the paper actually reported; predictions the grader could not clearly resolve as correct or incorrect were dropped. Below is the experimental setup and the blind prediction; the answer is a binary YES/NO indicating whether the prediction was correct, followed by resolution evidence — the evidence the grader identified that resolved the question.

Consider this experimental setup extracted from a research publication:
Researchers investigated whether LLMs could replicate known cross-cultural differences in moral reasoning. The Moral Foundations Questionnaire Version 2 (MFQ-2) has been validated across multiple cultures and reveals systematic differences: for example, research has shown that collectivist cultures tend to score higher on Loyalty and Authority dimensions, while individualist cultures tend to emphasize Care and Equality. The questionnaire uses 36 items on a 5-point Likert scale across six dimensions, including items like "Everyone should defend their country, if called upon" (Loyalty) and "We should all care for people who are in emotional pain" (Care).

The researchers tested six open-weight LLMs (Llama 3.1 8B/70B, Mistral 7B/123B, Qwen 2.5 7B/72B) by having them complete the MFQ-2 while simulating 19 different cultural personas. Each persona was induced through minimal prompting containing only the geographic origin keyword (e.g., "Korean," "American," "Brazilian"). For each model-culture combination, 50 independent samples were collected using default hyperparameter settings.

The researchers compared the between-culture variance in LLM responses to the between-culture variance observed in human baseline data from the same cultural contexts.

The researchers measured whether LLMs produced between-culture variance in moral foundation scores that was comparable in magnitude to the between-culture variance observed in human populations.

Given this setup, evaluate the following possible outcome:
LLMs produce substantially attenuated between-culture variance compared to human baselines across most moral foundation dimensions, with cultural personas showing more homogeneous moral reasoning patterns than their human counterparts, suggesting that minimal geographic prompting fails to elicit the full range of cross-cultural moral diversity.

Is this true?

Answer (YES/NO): YES